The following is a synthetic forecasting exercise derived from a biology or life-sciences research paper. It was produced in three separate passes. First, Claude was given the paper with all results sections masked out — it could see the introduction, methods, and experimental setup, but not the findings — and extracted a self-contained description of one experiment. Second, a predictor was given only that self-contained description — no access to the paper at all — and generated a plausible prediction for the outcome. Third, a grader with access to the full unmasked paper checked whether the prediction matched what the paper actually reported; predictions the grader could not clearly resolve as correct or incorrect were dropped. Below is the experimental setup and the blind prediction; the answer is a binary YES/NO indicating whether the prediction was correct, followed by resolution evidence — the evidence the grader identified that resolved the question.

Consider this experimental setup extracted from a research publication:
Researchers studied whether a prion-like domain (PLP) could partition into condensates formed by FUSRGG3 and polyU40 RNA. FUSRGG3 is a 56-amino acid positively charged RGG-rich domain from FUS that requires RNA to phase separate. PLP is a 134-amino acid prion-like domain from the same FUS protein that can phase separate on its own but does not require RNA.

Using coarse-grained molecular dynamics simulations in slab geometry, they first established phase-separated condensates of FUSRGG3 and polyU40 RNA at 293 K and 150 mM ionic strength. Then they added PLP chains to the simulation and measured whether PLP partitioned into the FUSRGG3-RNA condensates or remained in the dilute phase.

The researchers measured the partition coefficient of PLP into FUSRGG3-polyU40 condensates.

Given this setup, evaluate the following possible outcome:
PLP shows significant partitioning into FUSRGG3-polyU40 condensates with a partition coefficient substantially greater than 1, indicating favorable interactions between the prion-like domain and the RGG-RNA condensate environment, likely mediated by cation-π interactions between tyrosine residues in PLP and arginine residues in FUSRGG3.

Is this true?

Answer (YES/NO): NO